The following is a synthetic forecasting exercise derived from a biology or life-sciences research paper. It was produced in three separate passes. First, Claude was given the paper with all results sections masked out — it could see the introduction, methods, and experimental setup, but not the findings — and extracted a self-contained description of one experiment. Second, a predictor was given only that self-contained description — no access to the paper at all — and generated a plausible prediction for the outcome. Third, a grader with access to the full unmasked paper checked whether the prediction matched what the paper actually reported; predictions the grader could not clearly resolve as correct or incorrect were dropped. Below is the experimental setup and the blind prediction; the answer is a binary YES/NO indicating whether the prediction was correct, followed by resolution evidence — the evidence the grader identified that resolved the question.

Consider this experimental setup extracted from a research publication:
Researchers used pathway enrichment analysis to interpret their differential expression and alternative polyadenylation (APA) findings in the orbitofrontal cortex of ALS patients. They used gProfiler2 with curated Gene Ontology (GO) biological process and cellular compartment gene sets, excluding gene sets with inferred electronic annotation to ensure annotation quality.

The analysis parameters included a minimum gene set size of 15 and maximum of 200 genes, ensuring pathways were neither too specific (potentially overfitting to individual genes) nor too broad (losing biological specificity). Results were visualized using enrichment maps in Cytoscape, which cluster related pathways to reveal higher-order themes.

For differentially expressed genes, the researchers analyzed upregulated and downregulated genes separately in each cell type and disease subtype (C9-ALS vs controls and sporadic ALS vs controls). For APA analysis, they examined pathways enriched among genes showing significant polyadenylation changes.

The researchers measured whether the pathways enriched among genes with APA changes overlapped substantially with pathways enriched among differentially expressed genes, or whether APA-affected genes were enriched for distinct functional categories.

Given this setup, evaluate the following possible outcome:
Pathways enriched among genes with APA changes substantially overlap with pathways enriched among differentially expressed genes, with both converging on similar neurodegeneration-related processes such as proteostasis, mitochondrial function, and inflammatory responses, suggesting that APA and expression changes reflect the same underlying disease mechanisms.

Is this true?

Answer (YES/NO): NO